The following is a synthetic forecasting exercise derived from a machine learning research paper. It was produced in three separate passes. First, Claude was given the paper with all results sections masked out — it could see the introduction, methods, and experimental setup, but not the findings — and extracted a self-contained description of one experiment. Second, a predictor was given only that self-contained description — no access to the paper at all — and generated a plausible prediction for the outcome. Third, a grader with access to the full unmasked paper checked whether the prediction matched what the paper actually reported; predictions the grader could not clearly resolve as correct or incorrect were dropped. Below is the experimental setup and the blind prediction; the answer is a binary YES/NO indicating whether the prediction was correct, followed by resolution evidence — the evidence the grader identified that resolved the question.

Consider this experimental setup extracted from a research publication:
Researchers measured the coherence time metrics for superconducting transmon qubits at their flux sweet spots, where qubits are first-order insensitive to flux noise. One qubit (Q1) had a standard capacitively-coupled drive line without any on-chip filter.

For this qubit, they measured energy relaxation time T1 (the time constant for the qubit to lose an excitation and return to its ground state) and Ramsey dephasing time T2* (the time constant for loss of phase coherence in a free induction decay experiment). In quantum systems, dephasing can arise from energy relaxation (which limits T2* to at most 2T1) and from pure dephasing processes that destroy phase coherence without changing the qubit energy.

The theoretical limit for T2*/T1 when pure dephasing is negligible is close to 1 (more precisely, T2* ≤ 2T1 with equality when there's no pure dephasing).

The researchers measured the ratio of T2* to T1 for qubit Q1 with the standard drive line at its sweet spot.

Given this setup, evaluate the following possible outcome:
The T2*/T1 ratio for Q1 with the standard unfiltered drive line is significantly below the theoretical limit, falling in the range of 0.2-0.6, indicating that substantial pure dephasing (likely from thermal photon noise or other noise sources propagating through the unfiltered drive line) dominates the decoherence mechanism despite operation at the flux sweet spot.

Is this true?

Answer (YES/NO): NO